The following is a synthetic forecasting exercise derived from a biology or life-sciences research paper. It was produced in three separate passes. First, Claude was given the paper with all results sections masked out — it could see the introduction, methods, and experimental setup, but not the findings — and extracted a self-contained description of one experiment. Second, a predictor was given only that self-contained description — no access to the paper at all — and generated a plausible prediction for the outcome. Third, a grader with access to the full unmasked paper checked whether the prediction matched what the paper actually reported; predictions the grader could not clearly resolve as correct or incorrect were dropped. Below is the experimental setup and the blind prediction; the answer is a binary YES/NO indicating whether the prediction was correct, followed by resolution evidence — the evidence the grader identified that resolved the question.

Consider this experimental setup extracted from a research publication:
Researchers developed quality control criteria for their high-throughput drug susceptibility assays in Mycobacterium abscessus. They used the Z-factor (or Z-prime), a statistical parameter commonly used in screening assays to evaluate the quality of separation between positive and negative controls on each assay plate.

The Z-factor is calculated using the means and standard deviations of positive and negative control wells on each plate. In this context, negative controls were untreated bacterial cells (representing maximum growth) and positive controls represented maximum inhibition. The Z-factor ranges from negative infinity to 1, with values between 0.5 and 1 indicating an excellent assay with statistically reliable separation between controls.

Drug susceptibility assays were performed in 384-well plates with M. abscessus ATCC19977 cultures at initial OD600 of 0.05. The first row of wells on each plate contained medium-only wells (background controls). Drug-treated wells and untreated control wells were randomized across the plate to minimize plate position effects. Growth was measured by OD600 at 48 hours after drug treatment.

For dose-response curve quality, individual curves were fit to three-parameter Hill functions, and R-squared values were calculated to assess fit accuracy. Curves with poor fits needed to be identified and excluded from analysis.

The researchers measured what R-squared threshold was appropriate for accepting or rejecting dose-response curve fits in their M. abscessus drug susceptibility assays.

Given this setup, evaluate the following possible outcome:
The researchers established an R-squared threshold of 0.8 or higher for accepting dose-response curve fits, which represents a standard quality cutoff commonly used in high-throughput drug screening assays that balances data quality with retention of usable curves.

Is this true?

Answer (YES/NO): NO